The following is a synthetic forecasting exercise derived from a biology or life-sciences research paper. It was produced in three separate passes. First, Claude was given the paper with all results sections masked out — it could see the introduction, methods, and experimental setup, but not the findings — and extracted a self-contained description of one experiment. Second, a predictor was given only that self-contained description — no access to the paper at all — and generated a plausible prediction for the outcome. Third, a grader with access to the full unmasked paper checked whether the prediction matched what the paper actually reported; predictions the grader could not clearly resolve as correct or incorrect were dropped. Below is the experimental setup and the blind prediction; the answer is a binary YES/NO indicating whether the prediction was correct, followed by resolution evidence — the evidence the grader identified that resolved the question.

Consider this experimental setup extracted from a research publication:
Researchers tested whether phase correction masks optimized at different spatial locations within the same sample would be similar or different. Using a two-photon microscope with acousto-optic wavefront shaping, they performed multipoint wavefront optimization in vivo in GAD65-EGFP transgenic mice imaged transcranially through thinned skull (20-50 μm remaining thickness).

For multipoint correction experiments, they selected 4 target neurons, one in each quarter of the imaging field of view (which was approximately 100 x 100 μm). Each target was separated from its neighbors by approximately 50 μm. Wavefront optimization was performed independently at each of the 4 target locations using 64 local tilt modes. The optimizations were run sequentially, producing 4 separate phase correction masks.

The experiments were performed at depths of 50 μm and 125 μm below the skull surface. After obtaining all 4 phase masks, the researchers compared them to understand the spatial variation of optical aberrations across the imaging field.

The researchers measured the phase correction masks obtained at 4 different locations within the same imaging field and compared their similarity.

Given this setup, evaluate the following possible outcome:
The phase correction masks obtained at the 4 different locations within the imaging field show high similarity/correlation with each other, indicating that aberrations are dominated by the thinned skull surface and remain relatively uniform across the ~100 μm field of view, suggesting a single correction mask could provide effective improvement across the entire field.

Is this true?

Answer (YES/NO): NO